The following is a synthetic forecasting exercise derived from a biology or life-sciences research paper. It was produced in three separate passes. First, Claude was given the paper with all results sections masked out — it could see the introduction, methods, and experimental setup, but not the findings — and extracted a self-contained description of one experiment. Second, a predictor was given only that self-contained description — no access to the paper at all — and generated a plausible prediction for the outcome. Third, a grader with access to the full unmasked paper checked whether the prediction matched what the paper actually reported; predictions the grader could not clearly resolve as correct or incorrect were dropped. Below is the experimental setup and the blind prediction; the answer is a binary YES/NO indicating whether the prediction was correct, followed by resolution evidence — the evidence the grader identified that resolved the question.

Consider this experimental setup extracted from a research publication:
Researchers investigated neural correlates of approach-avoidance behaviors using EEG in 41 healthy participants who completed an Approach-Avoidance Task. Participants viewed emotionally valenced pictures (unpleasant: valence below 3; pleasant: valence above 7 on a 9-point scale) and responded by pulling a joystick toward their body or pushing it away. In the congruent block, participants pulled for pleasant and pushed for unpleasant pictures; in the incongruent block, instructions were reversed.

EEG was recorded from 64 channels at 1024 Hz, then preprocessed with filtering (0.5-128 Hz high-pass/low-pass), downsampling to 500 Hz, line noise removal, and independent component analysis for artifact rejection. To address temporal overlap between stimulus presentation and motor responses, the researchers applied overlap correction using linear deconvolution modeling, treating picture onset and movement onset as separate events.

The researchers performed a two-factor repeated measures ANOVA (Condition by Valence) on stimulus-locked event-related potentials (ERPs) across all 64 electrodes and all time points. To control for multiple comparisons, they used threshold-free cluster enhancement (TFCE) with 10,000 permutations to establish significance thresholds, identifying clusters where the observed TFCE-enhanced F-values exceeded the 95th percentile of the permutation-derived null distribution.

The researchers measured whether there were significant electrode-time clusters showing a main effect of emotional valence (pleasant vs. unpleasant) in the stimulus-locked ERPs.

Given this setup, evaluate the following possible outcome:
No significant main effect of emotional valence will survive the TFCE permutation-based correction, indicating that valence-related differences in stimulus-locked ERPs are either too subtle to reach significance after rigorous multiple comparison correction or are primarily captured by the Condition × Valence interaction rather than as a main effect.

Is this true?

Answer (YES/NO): NO